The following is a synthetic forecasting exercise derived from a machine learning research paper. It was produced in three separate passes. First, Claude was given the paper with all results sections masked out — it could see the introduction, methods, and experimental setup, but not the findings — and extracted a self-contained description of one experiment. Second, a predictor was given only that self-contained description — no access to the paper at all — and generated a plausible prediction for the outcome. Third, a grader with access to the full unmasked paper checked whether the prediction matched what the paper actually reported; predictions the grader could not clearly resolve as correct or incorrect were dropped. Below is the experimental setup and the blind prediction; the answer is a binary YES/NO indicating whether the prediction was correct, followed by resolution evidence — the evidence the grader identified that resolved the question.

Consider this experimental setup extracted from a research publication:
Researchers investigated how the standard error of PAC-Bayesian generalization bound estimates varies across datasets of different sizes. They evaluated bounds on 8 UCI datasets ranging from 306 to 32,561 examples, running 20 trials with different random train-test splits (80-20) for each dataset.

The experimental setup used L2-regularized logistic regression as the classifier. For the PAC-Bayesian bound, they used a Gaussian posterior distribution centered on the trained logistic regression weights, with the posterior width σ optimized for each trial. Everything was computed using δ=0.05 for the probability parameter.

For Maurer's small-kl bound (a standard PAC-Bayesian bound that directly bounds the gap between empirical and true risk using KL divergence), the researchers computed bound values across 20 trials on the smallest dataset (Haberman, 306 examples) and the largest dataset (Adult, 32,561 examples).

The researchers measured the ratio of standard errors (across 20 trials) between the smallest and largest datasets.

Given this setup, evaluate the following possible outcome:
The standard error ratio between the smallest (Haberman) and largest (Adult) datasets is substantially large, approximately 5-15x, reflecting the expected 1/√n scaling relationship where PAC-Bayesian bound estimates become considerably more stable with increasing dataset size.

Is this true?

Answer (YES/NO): YES